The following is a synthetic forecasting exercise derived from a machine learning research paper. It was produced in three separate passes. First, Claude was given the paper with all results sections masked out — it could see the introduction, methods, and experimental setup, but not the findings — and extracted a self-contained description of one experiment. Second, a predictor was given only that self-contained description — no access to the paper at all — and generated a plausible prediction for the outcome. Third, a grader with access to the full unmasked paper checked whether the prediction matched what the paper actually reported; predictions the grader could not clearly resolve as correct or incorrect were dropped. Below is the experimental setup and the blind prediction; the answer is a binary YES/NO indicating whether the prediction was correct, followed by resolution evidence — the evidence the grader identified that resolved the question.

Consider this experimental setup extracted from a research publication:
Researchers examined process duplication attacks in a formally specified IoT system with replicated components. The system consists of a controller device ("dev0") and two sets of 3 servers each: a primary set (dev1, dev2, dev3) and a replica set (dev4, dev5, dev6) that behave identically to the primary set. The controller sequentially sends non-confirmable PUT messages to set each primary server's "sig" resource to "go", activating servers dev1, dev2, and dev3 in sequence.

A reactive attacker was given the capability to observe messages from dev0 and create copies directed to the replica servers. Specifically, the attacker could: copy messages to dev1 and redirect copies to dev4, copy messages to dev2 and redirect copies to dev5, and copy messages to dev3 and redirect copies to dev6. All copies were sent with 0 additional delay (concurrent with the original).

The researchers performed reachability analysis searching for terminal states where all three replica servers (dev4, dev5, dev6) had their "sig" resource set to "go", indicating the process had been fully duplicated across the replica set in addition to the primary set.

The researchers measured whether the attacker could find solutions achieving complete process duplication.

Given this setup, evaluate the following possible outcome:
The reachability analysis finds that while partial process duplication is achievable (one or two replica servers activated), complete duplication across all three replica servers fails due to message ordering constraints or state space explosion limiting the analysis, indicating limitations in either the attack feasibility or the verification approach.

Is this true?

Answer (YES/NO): NO